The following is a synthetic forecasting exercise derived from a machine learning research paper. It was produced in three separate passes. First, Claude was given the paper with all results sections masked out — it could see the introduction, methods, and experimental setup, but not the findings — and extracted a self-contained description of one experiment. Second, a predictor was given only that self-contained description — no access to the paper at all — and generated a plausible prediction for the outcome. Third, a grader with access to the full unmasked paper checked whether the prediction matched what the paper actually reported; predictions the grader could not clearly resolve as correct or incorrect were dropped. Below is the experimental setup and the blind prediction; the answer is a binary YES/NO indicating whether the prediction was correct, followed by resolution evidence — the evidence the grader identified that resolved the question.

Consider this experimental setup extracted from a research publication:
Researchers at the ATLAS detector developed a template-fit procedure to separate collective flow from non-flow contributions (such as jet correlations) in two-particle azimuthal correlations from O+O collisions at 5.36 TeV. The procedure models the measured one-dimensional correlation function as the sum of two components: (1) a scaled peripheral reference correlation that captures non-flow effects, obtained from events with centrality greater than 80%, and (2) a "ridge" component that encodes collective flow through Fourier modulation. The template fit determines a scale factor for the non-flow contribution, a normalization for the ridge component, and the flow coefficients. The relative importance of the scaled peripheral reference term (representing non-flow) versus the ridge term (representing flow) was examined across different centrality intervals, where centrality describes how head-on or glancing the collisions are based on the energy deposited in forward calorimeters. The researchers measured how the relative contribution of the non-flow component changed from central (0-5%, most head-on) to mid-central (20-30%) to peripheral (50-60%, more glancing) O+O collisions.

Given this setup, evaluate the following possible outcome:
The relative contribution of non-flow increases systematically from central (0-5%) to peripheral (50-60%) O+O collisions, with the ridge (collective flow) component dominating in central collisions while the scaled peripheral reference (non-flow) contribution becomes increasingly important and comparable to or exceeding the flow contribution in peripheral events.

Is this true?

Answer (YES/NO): YES